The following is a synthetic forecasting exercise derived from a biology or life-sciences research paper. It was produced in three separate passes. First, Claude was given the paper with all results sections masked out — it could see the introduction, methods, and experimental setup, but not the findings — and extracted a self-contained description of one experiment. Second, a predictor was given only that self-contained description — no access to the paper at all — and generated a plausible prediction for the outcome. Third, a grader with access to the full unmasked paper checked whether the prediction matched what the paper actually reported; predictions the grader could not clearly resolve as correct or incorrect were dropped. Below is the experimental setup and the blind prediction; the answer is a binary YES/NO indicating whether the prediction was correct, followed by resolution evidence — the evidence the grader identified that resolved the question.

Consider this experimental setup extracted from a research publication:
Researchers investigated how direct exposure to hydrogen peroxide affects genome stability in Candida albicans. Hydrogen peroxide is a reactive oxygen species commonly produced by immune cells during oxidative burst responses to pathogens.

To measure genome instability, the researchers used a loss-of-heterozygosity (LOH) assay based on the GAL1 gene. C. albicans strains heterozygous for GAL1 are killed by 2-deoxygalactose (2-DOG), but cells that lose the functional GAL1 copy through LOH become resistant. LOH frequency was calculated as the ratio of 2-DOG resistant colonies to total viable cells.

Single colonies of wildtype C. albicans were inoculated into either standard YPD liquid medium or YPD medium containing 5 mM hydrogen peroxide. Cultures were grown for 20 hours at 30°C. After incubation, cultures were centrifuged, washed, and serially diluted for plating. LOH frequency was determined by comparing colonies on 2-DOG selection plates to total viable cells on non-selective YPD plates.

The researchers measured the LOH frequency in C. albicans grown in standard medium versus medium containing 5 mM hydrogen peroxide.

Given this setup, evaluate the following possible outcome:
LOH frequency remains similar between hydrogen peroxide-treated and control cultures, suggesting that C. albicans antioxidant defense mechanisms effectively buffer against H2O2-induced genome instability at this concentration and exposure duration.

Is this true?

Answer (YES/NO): NO